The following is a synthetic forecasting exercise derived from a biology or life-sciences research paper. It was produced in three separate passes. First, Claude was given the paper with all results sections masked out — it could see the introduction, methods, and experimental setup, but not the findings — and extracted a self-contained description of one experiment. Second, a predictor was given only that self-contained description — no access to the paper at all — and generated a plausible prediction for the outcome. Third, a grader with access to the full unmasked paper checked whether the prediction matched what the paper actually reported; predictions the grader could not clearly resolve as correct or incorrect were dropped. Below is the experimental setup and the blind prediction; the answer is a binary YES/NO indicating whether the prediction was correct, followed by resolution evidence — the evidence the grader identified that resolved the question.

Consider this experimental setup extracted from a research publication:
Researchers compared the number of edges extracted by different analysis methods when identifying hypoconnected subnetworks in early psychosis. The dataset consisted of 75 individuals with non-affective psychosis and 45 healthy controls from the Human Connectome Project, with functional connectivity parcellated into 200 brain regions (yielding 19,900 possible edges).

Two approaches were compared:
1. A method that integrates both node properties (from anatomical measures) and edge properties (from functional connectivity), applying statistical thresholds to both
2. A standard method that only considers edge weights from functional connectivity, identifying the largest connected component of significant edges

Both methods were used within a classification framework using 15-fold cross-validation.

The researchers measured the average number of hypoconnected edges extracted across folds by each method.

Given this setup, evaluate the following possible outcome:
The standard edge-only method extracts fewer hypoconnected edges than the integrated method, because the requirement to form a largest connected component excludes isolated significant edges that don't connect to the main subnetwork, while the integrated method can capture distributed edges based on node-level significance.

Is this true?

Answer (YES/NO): NO